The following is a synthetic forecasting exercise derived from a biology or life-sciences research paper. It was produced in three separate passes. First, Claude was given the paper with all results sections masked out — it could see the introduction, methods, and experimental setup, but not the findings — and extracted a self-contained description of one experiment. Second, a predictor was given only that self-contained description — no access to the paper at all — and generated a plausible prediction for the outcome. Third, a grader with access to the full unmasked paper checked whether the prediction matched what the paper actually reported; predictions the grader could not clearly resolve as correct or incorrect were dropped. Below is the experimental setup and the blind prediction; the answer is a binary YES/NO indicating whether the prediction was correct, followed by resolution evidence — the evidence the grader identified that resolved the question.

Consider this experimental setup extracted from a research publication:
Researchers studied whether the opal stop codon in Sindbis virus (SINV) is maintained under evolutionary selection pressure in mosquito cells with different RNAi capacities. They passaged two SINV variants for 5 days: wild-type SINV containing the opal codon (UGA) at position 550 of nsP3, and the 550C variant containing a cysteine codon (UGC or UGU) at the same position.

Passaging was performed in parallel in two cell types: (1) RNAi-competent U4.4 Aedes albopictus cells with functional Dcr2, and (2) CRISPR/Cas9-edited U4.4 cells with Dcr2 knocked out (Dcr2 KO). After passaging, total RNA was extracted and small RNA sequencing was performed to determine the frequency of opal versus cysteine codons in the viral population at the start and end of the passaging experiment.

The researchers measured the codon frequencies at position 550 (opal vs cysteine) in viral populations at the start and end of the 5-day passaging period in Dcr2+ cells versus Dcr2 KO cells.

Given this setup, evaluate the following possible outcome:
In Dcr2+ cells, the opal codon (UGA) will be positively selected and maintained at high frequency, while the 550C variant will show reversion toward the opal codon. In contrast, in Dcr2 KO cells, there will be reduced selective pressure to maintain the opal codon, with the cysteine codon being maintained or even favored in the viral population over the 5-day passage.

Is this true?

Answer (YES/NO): YES